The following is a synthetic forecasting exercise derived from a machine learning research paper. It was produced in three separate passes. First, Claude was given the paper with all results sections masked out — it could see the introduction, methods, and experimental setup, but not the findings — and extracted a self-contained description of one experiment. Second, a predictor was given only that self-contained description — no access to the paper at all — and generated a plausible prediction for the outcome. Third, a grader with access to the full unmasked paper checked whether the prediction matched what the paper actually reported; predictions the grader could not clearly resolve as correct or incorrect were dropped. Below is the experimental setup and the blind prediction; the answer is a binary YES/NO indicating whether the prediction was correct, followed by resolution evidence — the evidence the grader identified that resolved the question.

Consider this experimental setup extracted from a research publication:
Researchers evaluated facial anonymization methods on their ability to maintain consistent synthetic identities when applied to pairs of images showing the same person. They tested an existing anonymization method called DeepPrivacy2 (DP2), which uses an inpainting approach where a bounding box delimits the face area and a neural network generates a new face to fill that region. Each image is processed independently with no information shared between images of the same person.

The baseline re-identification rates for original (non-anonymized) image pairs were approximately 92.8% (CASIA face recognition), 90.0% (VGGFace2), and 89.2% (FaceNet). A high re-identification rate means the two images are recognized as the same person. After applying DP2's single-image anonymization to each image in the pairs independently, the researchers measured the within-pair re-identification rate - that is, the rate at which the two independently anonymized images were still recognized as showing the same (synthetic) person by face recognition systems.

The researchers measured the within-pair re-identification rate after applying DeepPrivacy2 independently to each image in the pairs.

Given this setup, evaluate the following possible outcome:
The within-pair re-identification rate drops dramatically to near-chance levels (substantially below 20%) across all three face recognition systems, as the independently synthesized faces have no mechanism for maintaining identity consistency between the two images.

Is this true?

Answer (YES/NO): NO